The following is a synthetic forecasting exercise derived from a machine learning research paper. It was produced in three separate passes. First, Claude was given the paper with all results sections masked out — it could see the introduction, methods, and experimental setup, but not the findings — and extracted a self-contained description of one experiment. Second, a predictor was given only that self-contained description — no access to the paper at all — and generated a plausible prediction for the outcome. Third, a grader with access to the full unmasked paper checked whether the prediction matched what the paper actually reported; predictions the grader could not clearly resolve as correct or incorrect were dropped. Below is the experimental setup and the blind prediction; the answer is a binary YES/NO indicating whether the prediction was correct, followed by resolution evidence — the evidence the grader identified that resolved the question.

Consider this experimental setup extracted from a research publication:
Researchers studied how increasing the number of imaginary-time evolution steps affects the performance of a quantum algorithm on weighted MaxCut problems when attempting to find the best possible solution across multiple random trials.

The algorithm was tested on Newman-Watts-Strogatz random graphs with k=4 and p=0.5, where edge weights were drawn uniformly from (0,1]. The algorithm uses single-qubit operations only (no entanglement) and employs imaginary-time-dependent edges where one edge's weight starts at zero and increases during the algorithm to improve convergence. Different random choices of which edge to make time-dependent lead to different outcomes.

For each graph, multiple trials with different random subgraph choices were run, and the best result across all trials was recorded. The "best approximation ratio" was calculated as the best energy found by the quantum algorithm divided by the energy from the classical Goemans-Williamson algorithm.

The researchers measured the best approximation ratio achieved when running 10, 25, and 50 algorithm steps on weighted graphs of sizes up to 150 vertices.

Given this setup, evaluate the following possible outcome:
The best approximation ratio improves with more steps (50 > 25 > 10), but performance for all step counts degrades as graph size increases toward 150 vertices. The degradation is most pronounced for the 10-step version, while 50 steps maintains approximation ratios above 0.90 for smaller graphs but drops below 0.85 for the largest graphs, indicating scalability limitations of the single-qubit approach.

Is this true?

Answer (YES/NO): NO